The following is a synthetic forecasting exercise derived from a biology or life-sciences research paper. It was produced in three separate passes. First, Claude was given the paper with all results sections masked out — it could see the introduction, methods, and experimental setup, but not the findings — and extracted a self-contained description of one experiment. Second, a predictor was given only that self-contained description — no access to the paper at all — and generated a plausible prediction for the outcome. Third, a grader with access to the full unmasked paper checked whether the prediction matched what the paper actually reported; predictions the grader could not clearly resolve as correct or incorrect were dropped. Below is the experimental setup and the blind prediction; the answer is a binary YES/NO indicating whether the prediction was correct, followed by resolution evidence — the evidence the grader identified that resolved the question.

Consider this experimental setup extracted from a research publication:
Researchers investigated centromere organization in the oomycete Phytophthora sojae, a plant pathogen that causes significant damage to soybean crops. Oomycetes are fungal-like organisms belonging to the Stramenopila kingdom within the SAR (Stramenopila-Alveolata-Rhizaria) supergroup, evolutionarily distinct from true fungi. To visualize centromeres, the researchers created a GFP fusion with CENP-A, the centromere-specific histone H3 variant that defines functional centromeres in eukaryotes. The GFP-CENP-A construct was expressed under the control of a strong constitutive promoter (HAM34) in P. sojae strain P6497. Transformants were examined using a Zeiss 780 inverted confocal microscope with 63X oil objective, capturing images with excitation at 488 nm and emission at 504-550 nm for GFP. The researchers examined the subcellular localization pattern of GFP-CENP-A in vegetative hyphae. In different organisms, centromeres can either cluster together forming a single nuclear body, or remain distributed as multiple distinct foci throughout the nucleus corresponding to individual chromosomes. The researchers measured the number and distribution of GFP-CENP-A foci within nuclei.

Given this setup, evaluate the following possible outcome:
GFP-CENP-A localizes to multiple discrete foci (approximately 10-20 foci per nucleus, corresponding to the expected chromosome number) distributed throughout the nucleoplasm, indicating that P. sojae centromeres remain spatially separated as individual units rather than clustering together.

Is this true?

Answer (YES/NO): NO